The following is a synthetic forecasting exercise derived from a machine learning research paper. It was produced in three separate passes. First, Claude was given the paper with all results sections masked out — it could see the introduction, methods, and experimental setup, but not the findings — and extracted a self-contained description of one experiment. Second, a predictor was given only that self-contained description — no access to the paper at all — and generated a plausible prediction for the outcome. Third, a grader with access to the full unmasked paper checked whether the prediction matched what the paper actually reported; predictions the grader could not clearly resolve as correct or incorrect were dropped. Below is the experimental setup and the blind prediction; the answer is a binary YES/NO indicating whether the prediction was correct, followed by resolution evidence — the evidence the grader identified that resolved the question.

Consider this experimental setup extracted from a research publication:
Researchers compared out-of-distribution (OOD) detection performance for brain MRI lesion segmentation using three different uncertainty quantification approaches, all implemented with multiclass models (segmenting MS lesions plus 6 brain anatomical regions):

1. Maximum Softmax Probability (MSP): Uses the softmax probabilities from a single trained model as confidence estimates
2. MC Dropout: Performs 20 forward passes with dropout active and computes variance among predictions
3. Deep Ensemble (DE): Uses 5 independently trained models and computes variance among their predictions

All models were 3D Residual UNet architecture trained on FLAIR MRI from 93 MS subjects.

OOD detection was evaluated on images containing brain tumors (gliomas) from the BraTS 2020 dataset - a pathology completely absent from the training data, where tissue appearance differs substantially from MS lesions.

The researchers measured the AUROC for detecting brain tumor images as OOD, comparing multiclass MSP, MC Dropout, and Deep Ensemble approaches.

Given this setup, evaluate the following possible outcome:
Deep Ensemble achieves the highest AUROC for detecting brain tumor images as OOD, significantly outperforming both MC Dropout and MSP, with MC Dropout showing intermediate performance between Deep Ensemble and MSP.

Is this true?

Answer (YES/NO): NO